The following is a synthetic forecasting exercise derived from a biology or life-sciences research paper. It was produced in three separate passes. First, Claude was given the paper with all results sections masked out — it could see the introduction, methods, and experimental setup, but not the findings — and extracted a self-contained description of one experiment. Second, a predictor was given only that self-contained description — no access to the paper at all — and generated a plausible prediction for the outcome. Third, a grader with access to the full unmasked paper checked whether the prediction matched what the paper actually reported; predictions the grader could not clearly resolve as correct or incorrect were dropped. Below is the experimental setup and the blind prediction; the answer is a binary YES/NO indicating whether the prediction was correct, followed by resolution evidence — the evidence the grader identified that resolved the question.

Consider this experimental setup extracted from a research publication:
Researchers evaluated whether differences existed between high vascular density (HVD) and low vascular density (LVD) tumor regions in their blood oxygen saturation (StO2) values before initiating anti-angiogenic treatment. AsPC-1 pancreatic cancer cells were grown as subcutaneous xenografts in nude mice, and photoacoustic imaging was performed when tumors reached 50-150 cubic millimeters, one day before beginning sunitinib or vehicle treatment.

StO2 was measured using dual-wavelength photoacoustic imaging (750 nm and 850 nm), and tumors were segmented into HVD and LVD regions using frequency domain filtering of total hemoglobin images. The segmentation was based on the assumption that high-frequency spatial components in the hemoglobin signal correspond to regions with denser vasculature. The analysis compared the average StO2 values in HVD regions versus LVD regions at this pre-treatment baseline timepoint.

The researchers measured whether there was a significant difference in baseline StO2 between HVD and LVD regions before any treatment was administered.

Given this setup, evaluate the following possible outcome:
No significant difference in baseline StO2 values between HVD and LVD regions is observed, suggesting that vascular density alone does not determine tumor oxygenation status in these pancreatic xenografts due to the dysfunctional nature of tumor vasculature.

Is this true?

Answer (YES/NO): YES